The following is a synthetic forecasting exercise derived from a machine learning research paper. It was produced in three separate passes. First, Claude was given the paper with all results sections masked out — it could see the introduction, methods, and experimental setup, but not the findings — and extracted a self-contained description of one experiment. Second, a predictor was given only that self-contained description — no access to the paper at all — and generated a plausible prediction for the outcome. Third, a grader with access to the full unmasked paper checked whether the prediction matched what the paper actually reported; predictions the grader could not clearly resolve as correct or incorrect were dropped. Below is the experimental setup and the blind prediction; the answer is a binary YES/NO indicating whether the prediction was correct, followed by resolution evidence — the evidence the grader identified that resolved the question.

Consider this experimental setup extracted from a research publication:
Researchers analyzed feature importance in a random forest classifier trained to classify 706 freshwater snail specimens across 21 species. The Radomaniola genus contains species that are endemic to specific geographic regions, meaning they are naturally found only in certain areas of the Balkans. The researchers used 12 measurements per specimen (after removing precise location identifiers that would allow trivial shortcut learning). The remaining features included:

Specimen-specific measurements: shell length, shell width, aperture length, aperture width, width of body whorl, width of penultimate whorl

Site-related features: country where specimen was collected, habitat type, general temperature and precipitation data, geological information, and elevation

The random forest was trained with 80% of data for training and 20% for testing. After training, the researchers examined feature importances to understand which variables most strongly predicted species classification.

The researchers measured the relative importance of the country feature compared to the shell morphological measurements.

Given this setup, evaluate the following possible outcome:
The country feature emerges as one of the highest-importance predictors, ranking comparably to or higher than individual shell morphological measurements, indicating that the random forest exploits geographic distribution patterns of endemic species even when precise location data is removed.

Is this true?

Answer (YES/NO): YES